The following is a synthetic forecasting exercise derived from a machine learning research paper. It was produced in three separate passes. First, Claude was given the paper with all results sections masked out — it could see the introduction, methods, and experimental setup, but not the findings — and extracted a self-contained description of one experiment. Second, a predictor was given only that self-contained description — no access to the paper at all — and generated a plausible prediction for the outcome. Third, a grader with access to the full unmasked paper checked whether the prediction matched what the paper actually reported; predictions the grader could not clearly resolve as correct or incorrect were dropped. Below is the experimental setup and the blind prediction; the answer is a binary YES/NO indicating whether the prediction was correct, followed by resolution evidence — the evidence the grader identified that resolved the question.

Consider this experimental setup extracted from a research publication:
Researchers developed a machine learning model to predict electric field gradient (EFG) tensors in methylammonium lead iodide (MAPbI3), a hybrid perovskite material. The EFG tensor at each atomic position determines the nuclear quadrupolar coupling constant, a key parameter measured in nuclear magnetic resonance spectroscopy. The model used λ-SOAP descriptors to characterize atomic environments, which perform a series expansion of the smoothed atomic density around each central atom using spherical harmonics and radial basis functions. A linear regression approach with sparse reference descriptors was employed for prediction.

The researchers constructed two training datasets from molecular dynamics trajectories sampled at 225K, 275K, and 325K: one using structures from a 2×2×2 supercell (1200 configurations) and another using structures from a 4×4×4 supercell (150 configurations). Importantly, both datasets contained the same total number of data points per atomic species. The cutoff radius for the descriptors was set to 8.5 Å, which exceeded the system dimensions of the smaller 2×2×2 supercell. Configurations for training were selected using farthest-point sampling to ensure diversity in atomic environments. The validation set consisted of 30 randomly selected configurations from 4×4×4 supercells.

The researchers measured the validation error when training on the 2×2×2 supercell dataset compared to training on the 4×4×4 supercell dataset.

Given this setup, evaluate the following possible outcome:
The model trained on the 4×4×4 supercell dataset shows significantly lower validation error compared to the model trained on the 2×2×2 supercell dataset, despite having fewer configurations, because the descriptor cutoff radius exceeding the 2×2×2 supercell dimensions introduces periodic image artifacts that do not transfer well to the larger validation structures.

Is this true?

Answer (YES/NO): YES